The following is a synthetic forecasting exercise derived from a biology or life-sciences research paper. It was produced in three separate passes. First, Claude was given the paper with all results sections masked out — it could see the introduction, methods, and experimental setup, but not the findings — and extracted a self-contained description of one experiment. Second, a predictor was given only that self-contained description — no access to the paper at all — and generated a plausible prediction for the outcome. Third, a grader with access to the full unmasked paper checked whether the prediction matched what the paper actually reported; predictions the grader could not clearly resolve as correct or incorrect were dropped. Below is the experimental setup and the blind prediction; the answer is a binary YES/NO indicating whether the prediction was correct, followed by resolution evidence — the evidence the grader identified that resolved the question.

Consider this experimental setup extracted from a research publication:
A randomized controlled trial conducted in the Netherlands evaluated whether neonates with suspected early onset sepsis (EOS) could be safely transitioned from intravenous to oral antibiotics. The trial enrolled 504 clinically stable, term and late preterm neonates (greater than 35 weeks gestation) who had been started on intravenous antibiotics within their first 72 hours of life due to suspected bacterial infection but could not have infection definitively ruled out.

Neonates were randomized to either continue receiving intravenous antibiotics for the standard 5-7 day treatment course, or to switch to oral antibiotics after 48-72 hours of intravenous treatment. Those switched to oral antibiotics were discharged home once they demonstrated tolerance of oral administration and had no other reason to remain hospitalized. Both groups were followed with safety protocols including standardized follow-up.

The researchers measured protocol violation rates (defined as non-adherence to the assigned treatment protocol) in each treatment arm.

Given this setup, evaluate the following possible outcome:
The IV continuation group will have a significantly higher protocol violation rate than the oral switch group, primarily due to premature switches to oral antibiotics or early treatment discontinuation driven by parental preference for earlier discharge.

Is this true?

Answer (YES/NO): NO